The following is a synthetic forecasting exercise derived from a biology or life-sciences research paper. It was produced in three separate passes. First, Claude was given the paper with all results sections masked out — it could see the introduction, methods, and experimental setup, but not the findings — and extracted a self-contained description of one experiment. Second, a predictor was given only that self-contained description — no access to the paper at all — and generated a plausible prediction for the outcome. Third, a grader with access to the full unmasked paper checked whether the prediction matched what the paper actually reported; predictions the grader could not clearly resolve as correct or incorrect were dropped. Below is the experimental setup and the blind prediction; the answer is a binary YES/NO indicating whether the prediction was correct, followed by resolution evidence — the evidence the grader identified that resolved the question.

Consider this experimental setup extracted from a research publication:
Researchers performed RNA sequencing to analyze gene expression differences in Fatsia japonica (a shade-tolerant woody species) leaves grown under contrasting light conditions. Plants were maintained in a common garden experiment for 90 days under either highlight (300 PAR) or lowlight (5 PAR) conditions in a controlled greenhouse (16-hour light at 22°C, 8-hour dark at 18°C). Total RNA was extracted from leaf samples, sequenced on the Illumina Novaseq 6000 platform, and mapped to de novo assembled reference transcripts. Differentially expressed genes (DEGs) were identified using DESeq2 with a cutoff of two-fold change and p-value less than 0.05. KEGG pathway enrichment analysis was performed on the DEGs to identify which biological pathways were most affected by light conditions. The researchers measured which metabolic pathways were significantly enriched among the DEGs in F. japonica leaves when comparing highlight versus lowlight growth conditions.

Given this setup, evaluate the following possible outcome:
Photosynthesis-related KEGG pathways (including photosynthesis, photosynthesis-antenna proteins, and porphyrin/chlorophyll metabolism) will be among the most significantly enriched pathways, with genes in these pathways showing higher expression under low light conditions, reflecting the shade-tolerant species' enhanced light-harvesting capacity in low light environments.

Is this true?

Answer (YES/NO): NO